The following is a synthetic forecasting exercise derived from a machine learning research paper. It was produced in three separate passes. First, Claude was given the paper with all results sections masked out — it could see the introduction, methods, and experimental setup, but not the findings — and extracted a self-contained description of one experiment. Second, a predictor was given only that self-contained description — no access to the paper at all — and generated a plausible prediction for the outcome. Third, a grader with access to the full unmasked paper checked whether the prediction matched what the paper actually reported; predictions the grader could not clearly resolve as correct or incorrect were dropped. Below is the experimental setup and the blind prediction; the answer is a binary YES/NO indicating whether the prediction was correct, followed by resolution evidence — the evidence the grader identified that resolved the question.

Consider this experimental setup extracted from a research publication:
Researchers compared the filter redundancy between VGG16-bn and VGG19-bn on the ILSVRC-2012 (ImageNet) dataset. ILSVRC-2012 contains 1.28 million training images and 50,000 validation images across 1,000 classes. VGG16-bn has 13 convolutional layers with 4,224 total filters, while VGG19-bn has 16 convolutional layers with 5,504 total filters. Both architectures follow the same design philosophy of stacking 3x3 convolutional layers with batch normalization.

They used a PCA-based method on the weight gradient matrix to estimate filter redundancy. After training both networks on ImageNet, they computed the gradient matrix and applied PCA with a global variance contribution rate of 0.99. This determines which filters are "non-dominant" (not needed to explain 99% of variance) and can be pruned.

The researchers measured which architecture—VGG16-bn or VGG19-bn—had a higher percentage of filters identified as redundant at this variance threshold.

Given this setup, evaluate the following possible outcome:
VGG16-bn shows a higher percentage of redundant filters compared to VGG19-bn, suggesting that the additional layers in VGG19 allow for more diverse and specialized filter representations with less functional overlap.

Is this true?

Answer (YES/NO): NO